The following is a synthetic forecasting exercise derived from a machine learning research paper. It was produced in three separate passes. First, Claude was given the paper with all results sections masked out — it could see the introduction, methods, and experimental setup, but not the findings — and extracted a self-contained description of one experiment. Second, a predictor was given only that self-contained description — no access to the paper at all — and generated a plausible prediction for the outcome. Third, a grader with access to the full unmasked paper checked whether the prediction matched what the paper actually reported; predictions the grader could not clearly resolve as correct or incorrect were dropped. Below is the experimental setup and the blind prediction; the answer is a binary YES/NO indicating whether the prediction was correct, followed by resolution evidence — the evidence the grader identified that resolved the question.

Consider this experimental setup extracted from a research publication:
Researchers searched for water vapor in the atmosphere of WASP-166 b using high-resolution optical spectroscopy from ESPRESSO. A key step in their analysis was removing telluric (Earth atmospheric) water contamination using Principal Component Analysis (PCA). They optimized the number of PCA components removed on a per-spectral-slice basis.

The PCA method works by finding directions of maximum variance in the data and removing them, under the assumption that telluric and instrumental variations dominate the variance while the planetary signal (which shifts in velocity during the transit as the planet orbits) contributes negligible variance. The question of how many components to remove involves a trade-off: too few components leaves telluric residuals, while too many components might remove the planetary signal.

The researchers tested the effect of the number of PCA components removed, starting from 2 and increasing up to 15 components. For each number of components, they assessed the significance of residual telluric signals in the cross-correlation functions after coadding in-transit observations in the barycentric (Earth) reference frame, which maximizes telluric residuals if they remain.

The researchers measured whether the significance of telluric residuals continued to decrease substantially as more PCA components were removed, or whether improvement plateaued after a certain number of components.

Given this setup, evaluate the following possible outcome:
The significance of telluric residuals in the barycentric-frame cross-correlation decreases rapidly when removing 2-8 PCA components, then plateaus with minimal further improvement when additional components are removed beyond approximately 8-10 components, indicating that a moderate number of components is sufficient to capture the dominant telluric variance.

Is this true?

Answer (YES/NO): NO